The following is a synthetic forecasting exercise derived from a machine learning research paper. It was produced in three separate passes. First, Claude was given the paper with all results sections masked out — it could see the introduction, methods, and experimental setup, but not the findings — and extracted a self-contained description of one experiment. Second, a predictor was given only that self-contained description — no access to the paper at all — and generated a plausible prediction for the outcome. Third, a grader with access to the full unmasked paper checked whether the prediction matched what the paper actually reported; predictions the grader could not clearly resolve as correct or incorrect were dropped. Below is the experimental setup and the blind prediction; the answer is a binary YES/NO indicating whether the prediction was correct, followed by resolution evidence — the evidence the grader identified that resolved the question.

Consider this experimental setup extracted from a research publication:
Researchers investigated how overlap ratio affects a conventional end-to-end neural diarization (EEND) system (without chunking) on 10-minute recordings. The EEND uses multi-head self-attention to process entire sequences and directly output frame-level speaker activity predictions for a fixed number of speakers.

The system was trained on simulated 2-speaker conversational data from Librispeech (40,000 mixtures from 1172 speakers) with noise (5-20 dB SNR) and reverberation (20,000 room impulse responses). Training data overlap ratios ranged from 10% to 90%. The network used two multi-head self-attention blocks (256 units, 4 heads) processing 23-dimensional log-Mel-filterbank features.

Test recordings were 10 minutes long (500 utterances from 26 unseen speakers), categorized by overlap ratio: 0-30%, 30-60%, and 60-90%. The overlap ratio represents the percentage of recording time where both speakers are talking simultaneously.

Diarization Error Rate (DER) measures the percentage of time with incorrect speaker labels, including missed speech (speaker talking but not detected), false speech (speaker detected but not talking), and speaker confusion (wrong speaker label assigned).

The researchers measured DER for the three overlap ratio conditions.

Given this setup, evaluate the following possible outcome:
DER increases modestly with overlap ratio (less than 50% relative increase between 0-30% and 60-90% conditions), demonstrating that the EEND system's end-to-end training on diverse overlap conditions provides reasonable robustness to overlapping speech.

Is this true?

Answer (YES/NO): NO